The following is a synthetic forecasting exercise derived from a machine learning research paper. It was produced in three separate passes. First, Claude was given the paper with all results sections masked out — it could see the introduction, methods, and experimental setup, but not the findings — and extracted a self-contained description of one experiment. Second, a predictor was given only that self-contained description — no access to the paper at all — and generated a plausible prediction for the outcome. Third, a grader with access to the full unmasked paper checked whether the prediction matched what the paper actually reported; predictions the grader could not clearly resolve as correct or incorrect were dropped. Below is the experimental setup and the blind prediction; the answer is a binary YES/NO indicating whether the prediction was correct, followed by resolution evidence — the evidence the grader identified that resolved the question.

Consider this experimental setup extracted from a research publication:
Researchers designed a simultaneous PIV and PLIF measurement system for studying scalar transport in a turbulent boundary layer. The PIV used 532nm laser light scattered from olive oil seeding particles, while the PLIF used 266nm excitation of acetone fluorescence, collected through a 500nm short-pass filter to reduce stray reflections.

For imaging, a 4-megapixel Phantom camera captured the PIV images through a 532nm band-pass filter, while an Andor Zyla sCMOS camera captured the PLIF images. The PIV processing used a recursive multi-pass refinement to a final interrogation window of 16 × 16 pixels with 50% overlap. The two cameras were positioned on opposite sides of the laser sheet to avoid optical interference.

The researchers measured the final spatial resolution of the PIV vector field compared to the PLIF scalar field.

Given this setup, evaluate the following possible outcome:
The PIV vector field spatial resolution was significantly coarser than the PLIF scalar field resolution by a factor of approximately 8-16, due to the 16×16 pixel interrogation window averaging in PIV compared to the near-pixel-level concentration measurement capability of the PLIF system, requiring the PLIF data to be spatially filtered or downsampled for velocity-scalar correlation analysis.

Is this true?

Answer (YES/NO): NO